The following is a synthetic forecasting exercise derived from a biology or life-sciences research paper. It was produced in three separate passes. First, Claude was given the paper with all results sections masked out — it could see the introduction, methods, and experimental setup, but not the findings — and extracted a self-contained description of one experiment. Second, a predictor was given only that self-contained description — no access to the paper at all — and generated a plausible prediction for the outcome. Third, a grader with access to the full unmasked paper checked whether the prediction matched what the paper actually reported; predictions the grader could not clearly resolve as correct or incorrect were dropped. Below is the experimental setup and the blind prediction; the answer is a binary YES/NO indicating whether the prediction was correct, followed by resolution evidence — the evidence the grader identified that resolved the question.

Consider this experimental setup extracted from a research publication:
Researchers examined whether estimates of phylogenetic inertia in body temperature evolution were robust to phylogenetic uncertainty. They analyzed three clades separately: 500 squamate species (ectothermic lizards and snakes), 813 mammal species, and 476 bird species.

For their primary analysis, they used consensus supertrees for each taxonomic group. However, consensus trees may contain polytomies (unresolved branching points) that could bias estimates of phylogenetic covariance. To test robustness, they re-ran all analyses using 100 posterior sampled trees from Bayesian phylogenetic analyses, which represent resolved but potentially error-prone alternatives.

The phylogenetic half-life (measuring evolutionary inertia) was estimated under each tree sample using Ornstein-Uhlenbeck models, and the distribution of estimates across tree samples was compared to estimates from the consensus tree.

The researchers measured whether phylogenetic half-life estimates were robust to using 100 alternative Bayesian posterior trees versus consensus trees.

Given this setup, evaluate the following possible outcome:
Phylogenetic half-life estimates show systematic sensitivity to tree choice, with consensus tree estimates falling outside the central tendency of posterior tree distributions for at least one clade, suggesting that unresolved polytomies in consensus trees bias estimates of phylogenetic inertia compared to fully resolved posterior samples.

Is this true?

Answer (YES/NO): NO